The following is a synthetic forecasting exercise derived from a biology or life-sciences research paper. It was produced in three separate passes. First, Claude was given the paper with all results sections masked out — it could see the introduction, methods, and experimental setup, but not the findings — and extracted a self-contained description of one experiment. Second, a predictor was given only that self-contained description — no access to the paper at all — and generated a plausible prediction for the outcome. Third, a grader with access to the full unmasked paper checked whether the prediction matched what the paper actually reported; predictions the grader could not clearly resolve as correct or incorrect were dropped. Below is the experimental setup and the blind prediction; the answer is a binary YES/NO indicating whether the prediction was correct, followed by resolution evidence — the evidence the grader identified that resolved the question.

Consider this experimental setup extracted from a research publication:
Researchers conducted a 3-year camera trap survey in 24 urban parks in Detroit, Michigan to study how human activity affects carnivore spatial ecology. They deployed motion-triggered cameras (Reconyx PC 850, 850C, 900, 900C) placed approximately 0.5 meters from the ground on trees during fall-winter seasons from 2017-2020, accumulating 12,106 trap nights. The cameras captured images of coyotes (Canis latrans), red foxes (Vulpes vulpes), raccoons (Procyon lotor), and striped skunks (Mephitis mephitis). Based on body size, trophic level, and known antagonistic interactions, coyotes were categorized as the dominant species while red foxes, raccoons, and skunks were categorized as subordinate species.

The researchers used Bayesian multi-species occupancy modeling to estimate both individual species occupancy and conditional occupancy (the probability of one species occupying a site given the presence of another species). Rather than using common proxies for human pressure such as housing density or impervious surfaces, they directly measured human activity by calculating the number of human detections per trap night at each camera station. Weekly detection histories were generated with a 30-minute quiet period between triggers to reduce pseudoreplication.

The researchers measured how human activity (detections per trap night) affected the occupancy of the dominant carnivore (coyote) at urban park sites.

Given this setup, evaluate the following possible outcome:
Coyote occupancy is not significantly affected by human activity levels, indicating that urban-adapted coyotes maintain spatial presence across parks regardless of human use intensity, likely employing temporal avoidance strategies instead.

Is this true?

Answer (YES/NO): YES